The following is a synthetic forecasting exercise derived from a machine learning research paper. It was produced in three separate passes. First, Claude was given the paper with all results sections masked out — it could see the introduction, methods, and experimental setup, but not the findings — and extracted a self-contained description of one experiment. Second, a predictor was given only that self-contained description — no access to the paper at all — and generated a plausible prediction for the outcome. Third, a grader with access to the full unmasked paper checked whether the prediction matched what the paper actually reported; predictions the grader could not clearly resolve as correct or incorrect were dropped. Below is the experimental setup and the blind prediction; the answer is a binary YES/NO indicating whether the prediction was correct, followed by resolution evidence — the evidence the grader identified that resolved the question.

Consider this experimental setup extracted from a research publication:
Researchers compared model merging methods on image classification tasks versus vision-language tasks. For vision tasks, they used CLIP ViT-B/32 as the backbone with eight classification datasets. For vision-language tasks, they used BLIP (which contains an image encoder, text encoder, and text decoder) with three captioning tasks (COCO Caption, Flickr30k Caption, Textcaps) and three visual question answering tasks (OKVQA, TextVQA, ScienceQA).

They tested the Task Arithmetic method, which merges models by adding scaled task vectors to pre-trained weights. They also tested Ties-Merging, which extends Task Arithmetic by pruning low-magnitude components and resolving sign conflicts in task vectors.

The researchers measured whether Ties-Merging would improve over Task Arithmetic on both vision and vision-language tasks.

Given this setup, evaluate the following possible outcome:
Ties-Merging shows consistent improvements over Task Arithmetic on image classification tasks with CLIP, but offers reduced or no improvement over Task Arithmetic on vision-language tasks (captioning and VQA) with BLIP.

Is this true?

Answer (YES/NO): NO